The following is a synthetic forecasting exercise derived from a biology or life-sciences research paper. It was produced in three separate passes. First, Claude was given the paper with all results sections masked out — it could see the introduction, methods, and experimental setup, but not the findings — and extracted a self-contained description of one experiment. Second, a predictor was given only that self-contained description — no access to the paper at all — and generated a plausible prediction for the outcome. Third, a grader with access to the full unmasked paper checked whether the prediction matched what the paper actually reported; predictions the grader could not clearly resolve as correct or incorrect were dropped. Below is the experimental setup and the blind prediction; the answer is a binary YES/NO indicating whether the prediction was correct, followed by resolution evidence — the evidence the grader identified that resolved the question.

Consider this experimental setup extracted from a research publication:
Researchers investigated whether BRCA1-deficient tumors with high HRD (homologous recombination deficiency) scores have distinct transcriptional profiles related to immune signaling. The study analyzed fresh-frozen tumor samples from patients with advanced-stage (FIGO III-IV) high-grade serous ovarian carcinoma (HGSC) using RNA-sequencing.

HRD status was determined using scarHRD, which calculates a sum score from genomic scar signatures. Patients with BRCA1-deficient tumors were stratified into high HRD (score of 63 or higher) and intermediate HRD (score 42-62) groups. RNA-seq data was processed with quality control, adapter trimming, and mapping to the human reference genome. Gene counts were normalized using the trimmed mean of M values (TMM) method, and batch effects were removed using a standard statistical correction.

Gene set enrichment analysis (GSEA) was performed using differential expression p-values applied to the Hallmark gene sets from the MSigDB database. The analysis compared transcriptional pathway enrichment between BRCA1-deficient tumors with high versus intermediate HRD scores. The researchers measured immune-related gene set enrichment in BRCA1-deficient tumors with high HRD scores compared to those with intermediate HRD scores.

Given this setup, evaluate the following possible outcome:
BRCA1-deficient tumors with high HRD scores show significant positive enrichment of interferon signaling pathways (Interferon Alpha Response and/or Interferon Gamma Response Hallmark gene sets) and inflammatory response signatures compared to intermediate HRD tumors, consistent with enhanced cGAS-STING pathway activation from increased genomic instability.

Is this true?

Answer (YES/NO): NO